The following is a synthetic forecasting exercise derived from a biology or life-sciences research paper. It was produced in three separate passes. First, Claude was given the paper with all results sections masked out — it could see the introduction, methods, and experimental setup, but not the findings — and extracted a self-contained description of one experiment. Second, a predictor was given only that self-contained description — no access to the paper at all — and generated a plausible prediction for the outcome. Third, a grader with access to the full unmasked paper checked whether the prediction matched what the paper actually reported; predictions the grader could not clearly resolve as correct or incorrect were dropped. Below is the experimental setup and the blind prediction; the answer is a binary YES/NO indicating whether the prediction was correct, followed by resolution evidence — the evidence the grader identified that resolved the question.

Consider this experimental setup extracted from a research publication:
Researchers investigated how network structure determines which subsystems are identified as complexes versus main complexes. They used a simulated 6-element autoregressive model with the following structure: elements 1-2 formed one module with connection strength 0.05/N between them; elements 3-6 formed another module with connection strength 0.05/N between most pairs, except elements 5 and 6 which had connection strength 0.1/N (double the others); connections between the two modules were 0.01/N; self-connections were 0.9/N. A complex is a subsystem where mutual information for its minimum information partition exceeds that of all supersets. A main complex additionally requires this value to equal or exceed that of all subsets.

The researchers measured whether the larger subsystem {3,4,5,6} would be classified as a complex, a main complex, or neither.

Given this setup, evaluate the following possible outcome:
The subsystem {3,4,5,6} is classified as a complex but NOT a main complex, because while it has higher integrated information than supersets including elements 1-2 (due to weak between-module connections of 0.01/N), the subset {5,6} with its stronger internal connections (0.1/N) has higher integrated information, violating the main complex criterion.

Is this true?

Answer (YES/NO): YES